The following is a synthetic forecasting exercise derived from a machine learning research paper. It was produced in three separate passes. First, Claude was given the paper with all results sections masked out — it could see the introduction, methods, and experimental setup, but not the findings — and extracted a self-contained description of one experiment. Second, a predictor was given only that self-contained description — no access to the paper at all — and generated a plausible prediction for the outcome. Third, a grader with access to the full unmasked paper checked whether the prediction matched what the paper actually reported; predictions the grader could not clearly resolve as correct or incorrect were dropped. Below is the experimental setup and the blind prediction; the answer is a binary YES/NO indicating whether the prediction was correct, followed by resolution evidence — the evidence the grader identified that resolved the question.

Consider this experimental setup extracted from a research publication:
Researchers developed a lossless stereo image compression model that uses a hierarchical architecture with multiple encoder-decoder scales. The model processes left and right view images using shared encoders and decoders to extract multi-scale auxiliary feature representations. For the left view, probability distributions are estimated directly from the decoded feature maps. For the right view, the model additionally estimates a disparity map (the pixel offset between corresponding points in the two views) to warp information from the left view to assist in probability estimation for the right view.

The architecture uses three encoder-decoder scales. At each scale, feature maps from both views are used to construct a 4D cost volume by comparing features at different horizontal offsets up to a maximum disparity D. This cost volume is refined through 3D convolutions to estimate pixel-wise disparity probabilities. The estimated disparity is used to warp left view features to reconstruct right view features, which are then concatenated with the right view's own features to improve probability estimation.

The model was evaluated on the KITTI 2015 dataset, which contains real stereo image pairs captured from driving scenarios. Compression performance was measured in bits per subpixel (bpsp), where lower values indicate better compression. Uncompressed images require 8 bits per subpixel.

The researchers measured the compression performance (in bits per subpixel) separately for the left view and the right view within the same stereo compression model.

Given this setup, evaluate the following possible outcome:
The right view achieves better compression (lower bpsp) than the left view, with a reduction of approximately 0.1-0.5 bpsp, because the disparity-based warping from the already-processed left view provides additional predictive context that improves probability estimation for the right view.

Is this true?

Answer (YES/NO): YES